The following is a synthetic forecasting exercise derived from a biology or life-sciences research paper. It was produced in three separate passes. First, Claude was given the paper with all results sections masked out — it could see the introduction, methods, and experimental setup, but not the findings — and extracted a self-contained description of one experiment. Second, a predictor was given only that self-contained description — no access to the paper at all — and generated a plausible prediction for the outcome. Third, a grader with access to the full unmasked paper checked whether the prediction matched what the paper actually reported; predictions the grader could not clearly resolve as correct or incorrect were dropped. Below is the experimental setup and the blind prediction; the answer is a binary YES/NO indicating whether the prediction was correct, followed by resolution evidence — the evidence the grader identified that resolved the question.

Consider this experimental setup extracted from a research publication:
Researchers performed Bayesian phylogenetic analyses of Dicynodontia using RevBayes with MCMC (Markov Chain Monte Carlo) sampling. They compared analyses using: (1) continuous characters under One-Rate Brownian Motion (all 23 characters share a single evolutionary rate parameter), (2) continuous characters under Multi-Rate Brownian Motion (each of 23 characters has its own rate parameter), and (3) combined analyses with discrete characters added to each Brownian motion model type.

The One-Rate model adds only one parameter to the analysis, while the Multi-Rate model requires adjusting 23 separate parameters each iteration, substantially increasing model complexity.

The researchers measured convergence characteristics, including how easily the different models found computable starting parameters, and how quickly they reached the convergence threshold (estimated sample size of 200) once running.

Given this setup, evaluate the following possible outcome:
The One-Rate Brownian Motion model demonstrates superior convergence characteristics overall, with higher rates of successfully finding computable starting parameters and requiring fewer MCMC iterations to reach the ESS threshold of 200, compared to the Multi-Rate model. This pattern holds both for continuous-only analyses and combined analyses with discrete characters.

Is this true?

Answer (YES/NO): NO